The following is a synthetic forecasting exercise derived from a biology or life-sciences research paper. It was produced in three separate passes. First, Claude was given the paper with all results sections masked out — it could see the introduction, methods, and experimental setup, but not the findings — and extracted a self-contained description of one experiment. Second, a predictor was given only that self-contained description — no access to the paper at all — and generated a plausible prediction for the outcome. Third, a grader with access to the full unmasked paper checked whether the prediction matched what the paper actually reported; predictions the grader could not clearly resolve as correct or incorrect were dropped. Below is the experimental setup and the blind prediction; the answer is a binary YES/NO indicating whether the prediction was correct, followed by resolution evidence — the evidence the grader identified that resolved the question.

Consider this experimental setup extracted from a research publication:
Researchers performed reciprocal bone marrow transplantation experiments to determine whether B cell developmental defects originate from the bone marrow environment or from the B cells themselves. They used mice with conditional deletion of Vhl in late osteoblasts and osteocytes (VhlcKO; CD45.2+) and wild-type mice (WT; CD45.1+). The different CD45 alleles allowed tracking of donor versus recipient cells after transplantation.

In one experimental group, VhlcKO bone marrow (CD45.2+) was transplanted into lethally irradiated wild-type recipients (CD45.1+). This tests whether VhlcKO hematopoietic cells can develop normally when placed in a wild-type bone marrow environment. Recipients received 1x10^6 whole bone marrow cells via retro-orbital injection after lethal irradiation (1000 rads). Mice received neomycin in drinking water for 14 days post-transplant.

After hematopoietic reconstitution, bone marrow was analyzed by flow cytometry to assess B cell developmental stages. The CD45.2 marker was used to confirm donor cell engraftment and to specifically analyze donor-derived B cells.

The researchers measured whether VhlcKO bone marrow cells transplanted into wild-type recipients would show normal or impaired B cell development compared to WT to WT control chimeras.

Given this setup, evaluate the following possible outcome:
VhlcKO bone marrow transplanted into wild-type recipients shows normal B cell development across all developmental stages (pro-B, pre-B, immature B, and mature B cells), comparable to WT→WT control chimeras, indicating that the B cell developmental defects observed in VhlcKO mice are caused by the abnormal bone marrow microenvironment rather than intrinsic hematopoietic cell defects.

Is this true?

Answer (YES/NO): YES